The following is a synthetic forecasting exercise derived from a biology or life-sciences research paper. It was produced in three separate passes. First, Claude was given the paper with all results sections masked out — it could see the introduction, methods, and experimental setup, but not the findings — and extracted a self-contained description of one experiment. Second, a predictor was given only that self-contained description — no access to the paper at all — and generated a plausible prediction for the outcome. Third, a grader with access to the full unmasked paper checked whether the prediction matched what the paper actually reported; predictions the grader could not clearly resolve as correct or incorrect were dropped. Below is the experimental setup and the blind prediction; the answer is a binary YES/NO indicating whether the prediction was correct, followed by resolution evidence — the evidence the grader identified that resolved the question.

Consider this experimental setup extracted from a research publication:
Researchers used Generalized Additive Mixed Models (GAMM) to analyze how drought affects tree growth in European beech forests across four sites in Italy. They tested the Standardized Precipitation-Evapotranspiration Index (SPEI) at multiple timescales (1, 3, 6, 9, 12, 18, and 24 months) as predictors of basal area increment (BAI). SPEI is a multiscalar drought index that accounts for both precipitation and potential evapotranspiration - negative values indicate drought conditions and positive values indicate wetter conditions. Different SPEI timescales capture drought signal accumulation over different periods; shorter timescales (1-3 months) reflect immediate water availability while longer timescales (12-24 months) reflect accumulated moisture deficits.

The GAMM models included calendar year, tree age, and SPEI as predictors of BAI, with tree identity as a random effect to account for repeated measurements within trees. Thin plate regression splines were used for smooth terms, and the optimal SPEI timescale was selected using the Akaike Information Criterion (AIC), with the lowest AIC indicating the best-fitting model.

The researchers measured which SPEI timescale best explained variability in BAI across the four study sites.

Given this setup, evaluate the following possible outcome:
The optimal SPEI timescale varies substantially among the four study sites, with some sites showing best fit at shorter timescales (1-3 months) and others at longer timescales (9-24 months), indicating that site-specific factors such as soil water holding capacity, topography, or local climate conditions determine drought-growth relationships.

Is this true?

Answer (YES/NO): NO